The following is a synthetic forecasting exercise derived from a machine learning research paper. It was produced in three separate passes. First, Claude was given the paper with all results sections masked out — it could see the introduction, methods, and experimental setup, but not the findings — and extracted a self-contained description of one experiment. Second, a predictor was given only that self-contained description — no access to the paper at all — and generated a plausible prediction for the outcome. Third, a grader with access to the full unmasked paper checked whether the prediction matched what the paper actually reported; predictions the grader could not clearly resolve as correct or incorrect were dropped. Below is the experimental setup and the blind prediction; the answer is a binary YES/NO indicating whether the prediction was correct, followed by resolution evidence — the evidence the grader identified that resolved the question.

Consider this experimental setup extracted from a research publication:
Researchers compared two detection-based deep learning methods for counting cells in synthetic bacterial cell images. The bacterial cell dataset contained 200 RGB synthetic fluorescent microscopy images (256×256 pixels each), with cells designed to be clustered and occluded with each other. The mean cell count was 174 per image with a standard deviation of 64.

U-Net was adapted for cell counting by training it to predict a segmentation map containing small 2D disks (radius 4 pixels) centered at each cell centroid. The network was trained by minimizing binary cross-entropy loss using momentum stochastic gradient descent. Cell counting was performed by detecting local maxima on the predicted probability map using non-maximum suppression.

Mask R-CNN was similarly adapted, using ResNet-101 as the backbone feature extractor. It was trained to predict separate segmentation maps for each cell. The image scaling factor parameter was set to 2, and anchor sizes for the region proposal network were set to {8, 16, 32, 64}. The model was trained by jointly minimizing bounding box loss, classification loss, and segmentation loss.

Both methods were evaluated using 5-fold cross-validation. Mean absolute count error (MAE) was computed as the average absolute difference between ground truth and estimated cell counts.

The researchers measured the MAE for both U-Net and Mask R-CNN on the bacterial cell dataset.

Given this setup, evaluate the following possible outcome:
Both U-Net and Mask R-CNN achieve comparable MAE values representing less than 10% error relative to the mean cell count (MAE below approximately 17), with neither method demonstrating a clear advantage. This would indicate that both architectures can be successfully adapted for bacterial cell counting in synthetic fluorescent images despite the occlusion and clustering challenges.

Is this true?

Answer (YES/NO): NO